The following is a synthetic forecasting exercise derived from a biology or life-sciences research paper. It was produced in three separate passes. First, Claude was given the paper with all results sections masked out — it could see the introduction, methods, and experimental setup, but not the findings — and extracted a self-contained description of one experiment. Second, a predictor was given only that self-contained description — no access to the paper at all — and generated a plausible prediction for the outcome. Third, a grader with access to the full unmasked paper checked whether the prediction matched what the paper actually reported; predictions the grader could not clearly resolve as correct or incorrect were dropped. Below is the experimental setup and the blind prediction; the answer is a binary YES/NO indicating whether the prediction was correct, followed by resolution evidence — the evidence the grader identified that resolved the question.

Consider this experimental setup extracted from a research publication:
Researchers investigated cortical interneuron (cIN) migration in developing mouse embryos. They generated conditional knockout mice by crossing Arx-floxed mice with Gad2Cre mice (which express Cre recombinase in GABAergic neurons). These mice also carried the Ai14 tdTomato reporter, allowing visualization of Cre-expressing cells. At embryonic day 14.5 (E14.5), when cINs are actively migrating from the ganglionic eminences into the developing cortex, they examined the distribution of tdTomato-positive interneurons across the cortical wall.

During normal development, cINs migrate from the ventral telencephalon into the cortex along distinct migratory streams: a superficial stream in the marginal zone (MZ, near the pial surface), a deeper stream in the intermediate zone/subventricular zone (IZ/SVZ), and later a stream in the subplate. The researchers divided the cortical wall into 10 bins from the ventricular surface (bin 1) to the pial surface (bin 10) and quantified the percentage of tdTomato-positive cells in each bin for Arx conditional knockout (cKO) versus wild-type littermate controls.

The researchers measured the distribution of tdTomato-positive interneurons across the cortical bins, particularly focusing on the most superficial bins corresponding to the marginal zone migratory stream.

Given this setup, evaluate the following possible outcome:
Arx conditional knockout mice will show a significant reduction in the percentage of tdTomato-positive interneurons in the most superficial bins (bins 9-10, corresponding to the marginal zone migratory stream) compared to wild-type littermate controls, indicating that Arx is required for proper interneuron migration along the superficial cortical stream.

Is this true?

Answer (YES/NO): YES